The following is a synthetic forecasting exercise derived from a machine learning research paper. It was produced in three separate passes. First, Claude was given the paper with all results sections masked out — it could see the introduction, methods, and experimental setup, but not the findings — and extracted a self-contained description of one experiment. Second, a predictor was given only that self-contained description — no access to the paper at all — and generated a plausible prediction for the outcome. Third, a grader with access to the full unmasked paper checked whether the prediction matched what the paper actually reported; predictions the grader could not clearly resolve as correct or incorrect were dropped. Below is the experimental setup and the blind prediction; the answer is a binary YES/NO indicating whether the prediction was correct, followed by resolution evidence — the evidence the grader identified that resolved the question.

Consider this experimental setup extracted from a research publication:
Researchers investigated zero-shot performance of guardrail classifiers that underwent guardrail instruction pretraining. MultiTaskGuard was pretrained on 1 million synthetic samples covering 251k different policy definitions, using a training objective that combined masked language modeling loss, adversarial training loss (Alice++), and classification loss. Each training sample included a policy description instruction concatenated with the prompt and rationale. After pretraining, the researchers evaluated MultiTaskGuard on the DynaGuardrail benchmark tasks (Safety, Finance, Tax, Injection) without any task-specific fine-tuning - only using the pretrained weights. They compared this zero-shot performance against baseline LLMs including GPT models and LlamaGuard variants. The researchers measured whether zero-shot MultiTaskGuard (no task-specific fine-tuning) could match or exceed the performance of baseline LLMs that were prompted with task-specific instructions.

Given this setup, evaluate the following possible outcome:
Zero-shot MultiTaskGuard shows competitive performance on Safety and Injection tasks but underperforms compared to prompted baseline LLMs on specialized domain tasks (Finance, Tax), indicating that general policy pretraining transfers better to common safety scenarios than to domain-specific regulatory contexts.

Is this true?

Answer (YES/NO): NO